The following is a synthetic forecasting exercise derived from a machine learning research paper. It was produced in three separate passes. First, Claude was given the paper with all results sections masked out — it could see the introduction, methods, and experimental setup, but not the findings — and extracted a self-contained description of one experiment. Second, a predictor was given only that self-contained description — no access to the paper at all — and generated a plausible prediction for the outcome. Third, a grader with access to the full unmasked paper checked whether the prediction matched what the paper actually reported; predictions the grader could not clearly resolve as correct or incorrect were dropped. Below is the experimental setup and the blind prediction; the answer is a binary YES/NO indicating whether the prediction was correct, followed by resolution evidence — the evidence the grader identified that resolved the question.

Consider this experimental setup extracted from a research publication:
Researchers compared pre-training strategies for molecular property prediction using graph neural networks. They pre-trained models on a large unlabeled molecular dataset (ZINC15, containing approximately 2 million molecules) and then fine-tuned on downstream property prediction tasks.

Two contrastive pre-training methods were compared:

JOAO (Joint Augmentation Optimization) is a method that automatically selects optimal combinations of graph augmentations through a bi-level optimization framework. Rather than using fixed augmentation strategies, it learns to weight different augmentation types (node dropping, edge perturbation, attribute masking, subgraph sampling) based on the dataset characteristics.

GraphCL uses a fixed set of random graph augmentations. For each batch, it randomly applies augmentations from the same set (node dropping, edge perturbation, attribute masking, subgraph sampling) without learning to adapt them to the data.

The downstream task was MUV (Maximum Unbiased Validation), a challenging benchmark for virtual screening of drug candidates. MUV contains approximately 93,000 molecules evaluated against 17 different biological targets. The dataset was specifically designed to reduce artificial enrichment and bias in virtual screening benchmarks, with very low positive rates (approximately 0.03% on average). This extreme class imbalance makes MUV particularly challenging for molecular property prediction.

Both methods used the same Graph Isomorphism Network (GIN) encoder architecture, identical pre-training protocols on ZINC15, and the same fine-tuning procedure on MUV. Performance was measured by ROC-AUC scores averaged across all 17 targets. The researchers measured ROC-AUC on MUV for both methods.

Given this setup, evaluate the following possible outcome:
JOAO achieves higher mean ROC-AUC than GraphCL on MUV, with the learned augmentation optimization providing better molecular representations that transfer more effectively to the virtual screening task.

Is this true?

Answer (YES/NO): YES